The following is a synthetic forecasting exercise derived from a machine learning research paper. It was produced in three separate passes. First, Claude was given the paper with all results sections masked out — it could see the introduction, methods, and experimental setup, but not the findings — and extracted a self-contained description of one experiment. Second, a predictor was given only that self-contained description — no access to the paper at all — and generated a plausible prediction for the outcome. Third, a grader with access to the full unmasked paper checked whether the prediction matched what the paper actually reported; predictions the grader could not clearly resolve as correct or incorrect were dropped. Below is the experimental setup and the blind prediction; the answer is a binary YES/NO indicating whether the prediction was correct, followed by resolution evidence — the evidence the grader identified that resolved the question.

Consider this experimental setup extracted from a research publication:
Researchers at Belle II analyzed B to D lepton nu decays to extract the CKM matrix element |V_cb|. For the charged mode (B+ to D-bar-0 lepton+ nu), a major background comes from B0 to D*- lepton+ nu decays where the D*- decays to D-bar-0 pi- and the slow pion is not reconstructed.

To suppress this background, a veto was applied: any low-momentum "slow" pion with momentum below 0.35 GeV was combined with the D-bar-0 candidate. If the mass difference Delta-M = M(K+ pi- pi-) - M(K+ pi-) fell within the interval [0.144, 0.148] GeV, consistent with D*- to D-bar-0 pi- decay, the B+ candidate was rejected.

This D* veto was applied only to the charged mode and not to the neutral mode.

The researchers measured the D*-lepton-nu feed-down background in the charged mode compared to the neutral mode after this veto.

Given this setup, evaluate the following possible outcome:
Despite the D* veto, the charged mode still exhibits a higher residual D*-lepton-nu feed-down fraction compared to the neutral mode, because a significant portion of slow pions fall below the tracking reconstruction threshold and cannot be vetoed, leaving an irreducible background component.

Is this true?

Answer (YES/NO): YES